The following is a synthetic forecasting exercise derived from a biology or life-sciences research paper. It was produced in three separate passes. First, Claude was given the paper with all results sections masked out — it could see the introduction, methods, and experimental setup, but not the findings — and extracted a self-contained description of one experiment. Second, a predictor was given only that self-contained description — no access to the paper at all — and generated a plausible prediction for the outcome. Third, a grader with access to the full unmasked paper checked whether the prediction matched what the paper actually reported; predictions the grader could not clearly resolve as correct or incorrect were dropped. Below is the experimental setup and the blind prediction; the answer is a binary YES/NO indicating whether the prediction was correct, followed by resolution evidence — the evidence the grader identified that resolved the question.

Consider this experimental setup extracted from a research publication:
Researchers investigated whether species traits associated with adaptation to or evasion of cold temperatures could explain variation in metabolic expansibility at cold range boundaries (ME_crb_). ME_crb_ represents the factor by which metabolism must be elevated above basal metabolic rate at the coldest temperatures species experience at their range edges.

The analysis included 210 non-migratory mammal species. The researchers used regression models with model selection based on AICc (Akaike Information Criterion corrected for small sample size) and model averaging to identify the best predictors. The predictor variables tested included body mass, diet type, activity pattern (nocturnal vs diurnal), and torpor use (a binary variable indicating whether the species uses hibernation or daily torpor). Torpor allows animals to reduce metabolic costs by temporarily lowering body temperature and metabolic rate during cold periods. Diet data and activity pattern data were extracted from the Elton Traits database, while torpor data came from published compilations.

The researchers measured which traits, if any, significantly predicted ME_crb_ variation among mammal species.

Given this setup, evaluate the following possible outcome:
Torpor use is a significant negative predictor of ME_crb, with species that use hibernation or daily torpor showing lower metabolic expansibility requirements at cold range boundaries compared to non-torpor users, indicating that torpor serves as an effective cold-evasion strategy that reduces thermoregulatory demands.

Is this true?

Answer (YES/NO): NO